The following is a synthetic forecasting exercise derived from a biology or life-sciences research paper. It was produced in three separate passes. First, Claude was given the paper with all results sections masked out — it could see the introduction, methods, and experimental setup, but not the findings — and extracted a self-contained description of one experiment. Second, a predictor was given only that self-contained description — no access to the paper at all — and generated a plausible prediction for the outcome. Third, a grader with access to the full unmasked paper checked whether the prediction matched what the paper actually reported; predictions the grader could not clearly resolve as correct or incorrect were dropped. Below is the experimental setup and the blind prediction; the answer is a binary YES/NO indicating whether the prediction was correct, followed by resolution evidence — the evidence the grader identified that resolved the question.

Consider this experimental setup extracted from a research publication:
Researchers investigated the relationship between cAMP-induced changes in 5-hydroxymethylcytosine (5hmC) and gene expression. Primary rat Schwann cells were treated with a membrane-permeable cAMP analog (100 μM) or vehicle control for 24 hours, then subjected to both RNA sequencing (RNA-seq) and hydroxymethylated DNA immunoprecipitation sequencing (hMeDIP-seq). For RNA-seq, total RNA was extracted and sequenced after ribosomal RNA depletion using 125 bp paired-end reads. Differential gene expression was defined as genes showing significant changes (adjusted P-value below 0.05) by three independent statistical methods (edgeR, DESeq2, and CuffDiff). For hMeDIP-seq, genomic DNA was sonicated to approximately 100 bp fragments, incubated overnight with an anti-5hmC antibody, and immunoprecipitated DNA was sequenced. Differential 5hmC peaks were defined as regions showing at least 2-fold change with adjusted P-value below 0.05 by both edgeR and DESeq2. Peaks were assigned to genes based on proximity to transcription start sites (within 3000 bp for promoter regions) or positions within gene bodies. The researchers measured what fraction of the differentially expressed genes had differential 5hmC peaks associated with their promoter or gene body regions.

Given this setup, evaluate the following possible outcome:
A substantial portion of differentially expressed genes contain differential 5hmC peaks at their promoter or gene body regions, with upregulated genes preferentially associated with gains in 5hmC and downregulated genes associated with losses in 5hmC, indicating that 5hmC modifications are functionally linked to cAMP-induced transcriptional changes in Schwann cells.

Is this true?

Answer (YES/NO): NO